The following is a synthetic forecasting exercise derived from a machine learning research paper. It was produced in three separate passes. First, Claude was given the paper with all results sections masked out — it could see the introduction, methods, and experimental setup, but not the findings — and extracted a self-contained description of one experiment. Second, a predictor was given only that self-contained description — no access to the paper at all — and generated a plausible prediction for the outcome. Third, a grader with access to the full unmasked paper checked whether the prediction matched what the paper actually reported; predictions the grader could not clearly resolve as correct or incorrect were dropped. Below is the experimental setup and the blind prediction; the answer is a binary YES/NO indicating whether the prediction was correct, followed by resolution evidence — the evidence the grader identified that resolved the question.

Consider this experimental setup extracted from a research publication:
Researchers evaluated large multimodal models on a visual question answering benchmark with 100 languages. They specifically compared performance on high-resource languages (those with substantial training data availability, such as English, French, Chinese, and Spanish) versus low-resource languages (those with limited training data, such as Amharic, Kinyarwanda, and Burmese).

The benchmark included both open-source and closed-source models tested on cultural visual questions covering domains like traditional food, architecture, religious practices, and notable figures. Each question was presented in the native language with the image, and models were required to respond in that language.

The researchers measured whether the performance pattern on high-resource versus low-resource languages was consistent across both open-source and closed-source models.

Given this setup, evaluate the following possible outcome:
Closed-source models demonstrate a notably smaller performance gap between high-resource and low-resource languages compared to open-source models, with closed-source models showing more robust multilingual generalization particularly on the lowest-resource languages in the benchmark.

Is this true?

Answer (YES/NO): YES